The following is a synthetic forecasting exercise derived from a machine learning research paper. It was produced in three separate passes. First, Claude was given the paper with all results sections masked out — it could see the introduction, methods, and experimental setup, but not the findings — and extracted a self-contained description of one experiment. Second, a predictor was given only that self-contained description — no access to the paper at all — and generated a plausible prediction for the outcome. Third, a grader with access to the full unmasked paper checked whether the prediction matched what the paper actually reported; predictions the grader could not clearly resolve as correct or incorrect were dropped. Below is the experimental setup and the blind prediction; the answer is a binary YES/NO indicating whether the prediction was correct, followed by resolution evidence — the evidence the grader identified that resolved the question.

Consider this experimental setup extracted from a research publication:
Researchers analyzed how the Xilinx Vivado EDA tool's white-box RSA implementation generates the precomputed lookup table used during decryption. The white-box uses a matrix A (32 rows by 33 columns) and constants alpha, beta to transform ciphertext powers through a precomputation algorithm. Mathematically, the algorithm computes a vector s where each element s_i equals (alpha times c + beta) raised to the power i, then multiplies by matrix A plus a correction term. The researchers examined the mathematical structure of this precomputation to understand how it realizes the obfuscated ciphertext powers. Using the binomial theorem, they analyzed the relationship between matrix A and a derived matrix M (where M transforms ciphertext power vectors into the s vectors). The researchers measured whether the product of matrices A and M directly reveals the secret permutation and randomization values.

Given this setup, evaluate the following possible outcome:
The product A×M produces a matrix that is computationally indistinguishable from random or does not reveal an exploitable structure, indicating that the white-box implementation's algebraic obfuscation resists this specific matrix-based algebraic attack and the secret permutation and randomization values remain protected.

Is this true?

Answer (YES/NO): NO